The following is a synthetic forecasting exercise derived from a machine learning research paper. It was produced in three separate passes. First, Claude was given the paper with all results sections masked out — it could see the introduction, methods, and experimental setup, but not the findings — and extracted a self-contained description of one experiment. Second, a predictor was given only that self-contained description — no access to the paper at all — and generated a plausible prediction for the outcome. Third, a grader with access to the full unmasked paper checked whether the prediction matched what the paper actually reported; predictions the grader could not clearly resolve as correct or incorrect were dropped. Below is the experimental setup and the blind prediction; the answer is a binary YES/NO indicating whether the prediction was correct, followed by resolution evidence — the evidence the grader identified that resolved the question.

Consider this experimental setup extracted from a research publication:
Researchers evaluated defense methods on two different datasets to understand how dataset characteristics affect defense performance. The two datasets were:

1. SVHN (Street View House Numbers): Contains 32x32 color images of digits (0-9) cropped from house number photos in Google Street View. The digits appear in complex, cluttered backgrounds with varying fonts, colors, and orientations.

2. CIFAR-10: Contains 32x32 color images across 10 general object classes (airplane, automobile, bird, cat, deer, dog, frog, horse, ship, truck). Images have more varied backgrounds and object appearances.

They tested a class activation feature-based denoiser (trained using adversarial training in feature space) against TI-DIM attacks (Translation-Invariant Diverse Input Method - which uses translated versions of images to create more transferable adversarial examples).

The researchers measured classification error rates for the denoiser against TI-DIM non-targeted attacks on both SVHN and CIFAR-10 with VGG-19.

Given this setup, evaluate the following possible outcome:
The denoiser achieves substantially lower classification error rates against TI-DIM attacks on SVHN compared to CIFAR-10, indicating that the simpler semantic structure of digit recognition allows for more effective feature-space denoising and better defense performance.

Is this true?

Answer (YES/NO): NO